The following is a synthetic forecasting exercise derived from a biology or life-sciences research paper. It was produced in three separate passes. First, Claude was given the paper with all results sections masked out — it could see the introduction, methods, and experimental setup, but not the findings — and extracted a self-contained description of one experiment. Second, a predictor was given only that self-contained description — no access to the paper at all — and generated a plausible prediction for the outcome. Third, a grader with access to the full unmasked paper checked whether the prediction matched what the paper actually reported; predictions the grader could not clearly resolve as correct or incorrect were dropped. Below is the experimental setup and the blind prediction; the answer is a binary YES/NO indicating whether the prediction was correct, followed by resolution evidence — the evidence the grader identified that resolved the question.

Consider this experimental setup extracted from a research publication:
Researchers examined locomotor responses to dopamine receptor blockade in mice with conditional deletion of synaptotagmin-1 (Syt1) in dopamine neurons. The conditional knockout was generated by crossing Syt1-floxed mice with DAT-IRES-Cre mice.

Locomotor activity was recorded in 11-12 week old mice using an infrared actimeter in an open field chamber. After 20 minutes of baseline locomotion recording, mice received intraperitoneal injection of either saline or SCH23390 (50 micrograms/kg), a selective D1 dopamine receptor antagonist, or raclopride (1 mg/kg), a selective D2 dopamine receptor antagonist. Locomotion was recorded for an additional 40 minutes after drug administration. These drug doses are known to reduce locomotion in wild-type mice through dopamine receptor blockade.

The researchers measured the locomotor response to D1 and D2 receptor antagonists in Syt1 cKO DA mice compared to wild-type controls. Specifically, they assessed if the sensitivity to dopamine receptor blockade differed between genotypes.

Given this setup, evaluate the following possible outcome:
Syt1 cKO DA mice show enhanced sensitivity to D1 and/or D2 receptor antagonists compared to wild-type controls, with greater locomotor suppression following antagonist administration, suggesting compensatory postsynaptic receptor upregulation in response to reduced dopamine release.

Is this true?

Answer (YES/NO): YES